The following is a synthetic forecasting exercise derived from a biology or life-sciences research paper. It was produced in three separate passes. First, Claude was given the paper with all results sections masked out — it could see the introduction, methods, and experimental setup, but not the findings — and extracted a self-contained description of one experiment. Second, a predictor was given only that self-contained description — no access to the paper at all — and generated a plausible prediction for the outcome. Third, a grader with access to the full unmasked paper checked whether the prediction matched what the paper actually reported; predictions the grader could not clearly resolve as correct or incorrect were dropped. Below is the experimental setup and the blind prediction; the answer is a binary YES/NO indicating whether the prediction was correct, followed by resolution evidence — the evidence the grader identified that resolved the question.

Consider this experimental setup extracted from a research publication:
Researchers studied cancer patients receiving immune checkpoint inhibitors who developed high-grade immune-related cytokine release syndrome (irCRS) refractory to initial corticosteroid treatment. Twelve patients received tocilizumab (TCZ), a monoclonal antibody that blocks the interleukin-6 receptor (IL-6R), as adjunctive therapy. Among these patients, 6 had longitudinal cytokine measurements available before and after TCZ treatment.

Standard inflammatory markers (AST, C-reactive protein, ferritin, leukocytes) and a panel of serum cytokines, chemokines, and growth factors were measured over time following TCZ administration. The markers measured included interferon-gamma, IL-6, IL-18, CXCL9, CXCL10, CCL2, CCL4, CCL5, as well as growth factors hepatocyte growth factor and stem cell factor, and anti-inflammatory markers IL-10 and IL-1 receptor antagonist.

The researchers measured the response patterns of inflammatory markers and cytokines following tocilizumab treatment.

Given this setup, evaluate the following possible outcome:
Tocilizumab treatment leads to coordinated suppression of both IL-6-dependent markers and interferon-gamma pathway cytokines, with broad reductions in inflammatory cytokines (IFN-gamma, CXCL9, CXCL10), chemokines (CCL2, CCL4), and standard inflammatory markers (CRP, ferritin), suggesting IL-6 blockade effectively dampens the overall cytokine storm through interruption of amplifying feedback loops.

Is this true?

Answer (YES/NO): YES